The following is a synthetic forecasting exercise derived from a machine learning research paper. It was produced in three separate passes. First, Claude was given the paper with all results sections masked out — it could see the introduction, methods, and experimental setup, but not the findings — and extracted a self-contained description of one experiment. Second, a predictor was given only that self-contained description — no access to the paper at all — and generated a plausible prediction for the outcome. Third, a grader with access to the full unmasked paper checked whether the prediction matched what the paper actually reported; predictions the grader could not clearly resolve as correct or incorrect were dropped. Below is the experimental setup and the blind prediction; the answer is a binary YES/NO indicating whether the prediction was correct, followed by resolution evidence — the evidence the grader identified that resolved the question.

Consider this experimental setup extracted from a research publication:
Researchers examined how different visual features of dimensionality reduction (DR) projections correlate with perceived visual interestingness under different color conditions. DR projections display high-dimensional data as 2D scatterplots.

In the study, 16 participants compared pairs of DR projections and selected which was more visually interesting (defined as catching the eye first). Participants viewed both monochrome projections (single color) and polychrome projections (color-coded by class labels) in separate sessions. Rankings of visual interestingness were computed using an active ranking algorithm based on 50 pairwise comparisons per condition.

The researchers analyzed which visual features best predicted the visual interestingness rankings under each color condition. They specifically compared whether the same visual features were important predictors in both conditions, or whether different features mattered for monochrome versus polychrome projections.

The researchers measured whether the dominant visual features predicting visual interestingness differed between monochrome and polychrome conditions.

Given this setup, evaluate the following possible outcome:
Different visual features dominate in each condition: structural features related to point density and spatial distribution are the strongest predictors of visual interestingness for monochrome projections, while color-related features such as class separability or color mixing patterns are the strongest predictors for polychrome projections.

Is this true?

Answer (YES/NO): YES